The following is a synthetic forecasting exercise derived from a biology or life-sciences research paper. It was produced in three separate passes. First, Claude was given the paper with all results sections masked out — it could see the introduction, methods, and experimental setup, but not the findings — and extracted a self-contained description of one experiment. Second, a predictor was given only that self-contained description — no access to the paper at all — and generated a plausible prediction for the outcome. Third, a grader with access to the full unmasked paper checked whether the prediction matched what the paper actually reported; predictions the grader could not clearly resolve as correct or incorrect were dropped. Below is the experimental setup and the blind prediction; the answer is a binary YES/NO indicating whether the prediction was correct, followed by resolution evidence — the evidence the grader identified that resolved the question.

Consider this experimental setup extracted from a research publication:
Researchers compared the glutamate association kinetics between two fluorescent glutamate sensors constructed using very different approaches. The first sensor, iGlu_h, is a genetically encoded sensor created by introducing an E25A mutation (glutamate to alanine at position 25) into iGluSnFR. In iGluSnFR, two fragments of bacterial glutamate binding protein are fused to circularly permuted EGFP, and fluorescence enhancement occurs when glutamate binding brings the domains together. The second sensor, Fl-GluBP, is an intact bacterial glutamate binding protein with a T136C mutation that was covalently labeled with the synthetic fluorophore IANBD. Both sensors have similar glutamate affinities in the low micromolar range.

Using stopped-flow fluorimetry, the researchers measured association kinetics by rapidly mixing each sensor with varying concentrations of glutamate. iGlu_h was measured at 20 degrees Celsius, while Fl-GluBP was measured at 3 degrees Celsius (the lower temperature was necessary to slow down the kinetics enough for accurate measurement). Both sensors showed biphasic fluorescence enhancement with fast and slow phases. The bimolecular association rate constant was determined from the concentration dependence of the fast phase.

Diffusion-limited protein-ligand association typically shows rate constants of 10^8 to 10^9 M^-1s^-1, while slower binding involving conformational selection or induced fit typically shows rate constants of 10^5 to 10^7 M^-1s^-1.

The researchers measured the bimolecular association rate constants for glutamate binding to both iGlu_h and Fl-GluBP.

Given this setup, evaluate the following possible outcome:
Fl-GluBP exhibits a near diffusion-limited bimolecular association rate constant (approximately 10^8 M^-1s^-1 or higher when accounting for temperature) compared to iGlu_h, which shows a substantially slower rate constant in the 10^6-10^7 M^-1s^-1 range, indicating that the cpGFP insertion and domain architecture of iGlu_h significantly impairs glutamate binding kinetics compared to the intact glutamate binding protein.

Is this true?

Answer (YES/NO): NO